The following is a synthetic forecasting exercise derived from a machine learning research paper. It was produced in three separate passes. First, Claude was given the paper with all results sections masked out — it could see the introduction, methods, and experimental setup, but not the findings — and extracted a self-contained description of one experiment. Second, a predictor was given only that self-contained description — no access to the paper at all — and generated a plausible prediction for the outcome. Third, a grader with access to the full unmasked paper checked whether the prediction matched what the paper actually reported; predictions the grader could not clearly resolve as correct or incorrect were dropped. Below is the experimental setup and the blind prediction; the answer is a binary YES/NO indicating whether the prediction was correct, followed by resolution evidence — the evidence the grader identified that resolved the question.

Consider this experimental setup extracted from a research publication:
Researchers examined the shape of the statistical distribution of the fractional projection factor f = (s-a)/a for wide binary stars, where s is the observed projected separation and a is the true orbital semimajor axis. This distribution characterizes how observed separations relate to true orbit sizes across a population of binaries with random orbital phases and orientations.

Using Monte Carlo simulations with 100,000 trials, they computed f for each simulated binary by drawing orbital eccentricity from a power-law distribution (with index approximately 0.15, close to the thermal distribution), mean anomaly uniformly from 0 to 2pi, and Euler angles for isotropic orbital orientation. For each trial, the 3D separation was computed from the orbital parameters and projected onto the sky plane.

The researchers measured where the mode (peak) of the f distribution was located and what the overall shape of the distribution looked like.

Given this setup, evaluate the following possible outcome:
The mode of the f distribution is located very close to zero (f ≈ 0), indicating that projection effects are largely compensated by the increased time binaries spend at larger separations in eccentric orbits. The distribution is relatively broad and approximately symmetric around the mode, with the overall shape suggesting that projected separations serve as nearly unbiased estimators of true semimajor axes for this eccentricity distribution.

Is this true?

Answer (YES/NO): YES